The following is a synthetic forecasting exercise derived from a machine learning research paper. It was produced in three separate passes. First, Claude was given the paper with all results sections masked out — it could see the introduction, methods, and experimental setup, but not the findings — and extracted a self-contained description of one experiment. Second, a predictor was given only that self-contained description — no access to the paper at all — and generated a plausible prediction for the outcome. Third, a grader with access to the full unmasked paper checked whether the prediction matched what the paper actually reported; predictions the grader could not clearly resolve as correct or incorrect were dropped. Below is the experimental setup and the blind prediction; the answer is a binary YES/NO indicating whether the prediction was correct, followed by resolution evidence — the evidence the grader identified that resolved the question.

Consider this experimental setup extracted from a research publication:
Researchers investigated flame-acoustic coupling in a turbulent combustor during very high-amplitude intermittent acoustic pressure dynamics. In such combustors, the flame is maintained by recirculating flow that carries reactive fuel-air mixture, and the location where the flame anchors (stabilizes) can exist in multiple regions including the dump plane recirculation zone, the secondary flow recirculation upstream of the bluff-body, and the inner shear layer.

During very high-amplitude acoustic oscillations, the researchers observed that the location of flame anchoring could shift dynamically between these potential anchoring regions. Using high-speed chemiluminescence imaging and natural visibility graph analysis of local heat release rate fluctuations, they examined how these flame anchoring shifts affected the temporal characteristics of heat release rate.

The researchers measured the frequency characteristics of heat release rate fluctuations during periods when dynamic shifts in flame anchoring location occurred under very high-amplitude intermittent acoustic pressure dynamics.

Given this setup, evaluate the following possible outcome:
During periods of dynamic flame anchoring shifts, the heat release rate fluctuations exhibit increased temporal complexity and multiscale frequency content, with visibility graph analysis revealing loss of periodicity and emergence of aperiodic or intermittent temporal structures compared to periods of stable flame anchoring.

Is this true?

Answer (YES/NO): NO